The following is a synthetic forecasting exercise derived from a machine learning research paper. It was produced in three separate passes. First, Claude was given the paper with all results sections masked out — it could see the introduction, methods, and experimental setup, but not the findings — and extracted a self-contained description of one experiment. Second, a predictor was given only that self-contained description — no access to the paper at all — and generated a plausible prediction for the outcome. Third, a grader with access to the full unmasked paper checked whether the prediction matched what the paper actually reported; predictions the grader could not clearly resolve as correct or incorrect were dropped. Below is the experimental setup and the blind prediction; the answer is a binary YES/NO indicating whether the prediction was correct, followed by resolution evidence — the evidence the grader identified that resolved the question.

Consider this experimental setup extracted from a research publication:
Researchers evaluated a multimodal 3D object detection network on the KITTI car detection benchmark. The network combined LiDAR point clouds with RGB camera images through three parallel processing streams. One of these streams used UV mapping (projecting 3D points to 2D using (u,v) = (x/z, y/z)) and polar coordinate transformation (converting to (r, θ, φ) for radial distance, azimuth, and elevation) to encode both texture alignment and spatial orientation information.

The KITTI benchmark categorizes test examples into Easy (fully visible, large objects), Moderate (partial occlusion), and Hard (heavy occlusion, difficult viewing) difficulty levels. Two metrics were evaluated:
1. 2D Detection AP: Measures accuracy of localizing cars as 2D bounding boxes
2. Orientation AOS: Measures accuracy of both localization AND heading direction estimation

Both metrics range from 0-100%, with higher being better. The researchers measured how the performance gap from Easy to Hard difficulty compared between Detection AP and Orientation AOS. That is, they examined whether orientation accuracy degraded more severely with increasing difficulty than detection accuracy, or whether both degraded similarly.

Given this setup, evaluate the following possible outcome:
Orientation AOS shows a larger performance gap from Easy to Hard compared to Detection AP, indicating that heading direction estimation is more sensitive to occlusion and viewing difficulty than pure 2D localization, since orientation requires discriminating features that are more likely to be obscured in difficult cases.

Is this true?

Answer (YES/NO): NO